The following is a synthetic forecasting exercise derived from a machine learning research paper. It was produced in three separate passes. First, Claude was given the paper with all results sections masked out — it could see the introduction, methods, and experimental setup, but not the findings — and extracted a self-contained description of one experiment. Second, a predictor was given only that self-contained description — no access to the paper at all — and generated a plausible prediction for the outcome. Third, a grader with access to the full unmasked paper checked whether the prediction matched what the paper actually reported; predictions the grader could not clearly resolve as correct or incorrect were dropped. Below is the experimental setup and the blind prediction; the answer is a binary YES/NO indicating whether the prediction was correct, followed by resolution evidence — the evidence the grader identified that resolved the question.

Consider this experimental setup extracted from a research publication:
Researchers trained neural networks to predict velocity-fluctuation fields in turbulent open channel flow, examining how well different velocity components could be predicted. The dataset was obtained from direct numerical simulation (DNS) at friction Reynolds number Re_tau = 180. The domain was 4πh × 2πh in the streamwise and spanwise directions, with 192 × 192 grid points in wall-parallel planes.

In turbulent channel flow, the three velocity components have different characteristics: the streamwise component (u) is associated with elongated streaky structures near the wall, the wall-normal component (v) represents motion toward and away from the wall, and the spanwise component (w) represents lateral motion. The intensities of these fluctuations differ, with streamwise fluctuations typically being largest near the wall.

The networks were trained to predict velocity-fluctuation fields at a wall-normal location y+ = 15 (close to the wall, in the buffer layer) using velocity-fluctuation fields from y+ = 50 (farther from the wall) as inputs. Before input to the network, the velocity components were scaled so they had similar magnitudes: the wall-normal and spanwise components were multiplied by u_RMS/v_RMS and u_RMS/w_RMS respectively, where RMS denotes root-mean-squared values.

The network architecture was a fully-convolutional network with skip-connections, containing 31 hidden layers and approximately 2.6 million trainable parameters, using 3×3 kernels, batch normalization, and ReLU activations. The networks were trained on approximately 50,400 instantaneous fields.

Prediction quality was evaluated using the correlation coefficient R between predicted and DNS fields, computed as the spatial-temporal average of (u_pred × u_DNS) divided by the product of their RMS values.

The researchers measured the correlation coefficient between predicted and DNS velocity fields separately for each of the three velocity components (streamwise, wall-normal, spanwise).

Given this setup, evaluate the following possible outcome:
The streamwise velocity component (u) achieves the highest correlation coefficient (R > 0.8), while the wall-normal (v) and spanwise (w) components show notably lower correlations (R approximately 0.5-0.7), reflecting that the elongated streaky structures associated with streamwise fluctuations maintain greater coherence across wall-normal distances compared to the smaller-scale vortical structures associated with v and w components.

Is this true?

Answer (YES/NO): NO